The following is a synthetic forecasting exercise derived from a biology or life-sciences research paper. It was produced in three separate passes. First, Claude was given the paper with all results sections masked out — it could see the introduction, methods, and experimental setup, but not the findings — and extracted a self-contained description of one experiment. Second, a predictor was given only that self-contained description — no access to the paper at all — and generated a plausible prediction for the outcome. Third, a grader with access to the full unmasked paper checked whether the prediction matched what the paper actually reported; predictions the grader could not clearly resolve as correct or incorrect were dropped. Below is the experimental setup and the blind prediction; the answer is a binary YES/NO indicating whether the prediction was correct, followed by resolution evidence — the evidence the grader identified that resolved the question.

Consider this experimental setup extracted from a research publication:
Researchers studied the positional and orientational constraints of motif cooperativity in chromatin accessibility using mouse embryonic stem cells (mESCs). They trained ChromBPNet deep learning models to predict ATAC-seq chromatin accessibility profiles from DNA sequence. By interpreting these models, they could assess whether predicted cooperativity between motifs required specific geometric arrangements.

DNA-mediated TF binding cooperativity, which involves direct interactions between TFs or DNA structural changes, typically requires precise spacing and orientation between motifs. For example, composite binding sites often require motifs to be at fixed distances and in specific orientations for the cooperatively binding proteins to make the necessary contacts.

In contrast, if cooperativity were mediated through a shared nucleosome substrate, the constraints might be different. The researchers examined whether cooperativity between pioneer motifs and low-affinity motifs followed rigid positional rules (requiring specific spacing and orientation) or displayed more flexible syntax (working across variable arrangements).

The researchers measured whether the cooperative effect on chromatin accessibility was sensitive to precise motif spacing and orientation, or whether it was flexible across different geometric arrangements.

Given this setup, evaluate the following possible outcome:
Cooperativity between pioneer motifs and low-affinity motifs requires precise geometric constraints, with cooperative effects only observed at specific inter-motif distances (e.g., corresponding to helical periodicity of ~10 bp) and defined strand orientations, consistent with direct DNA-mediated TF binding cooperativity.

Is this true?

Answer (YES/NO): NO